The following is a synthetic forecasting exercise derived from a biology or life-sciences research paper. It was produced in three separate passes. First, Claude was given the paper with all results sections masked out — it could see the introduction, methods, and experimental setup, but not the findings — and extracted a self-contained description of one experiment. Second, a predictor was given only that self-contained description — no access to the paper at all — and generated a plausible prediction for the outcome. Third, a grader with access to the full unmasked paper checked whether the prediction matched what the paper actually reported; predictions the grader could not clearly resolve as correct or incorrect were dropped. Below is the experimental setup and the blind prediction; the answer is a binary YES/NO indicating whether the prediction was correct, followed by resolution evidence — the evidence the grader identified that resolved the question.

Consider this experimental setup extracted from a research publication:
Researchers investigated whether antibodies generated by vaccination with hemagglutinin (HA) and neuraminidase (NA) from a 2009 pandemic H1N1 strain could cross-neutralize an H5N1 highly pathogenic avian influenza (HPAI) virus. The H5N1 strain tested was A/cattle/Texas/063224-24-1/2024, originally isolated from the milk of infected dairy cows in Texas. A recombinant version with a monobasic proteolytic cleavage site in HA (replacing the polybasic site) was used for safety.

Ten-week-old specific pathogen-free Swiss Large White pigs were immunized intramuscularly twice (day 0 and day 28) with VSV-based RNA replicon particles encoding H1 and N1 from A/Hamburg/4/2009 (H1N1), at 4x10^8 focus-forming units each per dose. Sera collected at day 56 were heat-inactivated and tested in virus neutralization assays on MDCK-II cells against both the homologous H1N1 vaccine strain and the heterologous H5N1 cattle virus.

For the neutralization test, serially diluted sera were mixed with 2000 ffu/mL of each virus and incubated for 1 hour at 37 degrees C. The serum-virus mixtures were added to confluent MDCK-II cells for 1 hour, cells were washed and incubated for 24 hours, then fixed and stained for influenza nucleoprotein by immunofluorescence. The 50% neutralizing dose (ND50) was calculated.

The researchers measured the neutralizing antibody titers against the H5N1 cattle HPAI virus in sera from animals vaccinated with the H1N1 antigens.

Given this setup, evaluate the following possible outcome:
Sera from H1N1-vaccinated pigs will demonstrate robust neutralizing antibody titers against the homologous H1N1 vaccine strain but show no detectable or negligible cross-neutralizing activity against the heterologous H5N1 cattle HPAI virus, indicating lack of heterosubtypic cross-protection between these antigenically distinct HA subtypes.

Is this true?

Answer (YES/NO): YES